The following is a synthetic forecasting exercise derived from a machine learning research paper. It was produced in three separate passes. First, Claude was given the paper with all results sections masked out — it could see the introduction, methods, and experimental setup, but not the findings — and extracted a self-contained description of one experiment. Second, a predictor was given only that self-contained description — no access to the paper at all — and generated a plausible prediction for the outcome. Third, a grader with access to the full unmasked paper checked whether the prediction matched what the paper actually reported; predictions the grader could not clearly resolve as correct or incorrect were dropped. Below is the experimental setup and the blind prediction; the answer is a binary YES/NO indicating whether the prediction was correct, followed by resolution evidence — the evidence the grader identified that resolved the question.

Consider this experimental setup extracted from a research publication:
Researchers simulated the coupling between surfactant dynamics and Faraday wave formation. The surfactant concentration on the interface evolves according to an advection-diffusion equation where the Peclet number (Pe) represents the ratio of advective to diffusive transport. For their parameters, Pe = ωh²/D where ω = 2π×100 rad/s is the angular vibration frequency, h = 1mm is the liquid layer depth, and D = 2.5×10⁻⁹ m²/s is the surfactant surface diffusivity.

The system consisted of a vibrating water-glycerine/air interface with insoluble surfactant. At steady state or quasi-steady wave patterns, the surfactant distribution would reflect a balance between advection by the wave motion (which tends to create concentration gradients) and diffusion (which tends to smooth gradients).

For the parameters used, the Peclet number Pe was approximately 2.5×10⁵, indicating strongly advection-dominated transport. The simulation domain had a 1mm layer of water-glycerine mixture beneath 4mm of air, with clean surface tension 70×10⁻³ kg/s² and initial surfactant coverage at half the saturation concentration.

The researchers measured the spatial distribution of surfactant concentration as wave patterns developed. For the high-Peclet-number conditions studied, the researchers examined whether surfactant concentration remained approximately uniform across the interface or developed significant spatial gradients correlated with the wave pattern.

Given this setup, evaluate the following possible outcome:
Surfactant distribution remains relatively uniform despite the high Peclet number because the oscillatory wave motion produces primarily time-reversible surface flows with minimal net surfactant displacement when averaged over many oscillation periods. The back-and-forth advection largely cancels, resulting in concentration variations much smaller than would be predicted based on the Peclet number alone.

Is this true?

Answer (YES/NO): NO